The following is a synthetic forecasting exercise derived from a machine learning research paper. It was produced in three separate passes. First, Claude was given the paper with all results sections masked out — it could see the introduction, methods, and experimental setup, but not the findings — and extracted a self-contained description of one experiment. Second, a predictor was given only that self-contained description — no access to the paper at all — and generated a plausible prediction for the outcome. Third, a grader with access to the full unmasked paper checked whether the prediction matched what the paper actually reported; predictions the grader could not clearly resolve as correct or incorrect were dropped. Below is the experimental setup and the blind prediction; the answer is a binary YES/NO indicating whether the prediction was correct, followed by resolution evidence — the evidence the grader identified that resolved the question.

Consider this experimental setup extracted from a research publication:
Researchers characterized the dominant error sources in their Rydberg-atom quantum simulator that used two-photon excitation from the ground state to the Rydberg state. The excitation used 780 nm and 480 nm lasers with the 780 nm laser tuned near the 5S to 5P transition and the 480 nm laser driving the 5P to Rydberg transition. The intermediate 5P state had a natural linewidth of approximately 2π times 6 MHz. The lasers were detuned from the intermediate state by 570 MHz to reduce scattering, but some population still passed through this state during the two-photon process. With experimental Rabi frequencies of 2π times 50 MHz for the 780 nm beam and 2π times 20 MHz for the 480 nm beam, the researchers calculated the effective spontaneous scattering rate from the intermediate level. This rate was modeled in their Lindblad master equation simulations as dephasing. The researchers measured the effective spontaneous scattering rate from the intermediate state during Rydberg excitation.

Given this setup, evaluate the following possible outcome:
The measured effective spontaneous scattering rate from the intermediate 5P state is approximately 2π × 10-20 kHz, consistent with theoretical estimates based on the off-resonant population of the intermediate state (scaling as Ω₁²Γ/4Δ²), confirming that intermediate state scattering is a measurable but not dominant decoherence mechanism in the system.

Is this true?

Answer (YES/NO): NO